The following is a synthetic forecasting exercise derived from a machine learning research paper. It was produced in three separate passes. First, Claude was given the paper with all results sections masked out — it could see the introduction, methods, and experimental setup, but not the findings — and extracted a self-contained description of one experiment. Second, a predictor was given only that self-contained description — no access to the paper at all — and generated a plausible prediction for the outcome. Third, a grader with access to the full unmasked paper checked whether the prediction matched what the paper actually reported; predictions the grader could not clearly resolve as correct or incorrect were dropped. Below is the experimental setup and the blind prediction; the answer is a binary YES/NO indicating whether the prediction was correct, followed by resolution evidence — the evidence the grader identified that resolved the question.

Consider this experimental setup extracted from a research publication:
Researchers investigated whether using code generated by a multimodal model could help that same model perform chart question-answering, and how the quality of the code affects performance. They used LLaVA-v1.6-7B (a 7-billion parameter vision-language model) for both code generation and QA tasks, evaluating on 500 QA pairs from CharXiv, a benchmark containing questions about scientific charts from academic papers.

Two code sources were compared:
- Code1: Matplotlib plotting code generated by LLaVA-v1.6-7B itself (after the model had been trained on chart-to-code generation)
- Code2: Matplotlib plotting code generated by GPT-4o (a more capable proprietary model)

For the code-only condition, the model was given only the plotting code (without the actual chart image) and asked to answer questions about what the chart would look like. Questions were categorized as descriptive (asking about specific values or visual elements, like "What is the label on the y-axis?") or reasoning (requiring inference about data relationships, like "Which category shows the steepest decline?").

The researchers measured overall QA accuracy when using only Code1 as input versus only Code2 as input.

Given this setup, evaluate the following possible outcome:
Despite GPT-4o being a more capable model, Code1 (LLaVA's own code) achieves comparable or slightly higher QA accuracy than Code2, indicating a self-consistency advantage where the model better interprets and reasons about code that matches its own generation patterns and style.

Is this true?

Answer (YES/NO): NO